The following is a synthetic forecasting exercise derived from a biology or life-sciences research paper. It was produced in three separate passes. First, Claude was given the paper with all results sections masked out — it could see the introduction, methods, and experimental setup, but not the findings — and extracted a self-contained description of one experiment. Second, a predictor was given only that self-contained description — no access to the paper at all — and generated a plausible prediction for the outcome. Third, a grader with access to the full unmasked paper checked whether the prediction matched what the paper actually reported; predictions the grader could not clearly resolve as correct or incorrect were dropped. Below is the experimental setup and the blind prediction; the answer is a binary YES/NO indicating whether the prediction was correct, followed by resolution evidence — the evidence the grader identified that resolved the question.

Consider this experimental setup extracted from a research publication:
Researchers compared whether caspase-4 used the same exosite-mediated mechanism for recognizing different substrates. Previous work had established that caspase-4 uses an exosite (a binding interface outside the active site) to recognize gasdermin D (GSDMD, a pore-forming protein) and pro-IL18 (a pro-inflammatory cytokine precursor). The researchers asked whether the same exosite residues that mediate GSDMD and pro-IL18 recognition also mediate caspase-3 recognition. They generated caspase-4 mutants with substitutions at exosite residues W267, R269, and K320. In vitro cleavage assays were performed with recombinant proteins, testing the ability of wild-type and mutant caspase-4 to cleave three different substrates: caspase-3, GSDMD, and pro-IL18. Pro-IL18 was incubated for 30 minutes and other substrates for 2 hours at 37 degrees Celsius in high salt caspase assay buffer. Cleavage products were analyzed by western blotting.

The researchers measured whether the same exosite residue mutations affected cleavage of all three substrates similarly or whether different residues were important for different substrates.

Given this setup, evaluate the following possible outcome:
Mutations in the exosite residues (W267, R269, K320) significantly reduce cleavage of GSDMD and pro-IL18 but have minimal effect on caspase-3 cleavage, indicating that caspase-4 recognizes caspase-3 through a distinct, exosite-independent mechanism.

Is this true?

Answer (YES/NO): NO